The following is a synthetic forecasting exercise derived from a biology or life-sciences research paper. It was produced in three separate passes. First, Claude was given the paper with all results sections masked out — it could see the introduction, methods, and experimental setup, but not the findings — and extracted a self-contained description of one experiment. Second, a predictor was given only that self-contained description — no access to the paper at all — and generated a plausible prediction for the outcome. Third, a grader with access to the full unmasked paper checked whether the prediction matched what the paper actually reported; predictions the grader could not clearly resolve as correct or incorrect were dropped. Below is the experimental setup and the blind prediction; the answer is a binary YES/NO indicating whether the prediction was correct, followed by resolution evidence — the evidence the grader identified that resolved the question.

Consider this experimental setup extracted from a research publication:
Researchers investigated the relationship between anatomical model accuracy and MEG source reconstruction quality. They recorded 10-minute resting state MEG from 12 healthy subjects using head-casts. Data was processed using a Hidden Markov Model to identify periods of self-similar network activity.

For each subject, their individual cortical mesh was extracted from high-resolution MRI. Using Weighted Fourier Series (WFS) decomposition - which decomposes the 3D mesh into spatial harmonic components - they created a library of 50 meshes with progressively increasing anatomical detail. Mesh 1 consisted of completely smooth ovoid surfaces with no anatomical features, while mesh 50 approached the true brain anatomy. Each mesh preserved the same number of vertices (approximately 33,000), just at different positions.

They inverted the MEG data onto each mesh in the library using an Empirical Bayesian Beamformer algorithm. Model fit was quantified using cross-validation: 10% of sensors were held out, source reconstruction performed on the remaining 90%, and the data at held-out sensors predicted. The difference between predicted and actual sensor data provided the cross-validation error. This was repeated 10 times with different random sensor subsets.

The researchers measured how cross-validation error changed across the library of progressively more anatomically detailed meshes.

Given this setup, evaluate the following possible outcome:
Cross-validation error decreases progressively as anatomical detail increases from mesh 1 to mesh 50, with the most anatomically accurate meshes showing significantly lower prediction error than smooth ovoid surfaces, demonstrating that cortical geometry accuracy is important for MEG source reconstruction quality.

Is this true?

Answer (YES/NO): YES